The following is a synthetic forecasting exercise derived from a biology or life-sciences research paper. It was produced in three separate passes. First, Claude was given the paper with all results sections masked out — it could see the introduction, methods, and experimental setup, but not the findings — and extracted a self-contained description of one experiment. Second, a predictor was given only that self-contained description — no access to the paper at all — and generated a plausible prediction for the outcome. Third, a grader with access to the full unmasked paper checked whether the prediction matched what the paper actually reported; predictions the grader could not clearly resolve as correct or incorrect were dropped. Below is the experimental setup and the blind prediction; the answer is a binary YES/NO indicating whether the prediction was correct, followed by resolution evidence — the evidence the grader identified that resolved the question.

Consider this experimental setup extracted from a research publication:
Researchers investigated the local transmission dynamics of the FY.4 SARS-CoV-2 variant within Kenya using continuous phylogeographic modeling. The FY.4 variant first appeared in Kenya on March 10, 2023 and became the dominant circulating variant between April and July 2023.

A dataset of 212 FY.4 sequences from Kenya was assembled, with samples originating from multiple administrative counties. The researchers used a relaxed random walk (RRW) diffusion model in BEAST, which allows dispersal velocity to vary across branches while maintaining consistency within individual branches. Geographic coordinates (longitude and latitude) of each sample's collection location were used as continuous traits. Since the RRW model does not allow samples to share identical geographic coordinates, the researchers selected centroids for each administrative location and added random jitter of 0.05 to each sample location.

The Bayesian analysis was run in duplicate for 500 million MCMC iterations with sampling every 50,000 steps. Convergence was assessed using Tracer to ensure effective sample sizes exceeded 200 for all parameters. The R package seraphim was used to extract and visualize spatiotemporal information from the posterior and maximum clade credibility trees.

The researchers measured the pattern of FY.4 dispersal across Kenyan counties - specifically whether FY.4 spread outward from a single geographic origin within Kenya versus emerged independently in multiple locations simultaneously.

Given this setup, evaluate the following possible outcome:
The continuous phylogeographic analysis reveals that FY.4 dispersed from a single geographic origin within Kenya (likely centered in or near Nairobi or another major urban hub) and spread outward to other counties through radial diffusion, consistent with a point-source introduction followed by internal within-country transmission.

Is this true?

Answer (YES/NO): NO